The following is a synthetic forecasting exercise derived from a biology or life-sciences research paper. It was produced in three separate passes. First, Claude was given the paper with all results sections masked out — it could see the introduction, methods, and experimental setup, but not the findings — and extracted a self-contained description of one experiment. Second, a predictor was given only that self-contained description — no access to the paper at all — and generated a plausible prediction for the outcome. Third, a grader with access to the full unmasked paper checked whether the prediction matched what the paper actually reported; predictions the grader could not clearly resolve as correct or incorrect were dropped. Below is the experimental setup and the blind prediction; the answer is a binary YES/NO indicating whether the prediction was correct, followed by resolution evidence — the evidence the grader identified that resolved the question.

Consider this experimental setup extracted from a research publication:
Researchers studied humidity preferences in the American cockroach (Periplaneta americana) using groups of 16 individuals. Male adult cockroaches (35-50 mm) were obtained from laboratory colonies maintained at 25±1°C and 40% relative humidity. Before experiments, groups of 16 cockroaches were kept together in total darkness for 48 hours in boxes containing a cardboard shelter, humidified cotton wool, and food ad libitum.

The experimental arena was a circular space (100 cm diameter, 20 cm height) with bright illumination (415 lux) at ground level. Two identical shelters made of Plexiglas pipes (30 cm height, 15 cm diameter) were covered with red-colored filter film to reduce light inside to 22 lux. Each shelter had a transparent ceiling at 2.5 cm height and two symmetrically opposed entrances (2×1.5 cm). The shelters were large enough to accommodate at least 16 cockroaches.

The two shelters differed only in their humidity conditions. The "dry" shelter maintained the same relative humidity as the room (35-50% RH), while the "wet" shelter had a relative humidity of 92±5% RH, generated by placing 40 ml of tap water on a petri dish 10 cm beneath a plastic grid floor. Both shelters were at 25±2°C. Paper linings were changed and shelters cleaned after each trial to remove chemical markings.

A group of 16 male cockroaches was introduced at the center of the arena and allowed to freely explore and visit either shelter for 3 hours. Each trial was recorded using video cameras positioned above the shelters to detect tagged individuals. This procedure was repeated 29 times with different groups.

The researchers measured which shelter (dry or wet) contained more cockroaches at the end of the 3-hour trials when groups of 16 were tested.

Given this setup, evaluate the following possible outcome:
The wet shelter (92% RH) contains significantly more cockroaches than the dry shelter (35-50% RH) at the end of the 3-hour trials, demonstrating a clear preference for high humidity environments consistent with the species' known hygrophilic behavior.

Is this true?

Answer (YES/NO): NO